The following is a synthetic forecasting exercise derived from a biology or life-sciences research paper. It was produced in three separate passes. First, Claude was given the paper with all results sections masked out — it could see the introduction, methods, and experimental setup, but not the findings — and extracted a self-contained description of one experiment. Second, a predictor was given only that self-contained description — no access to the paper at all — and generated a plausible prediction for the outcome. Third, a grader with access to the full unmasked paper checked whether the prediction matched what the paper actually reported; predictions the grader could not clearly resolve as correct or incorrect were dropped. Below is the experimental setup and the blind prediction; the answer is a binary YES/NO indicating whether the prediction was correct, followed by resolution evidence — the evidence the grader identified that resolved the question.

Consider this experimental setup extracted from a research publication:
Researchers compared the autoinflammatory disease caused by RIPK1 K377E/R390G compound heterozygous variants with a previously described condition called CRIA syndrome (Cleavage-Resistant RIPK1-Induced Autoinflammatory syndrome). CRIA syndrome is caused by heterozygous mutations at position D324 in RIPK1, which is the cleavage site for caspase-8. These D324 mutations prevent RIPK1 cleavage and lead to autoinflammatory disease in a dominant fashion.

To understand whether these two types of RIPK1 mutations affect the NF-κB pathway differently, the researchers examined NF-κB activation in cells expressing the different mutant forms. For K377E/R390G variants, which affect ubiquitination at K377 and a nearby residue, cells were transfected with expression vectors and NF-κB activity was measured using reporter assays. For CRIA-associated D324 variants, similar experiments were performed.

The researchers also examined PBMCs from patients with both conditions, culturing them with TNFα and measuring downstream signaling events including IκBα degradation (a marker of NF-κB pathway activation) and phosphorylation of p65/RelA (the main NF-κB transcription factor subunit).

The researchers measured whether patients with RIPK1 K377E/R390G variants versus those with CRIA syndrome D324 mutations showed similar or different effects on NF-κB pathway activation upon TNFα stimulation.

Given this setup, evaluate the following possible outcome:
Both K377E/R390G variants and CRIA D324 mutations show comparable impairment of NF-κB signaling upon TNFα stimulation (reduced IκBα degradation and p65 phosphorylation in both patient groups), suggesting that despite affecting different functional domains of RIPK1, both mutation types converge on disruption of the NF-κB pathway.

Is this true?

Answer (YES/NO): NO